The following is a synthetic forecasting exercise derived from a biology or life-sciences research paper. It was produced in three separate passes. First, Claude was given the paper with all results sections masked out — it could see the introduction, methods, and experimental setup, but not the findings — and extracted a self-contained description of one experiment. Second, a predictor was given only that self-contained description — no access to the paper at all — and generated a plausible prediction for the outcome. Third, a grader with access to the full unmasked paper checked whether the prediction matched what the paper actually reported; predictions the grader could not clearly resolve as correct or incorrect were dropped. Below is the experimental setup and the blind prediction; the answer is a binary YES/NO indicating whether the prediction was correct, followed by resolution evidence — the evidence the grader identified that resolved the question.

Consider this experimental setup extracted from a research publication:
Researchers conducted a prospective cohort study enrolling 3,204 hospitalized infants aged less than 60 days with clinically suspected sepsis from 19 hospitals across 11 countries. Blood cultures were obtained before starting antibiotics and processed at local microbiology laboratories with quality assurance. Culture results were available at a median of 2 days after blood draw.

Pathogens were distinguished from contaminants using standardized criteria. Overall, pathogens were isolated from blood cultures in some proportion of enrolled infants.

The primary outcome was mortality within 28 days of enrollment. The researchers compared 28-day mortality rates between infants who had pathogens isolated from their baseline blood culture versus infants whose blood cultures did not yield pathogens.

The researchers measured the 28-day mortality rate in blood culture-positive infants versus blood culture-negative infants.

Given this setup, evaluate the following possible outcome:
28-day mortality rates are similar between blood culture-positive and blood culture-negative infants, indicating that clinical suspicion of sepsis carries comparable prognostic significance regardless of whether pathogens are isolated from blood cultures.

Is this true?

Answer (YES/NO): NO